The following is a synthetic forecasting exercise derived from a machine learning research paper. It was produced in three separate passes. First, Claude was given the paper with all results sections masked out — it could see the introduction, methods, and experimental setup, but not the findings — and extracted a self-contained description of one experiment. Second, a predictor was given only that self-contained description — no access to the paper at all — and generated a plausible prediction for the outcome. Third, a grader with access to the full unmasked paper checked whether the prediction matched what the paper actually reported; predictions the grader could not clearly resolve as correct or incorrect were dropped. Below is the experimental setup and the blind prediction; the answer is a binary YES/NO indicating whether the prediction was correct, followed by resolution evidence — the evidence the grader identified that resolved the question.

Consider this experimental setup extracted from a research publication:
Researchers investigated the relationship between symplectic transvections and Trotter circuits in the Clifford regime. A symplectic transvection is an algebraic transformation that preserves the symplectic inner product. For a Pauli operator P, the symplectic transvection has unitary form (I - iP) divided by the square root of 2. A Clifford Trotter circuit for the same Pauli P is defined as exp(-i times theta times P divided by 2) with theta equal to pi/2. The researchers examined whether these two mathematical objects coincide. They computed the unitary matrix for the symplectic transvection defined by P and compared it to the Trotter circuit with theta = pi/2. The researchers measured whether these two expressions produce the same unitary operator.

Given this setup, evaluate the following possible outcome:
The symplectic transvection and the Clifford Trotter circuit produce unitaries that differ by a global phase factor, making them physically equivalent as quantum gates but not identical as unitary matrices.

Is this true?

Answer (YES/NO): NO